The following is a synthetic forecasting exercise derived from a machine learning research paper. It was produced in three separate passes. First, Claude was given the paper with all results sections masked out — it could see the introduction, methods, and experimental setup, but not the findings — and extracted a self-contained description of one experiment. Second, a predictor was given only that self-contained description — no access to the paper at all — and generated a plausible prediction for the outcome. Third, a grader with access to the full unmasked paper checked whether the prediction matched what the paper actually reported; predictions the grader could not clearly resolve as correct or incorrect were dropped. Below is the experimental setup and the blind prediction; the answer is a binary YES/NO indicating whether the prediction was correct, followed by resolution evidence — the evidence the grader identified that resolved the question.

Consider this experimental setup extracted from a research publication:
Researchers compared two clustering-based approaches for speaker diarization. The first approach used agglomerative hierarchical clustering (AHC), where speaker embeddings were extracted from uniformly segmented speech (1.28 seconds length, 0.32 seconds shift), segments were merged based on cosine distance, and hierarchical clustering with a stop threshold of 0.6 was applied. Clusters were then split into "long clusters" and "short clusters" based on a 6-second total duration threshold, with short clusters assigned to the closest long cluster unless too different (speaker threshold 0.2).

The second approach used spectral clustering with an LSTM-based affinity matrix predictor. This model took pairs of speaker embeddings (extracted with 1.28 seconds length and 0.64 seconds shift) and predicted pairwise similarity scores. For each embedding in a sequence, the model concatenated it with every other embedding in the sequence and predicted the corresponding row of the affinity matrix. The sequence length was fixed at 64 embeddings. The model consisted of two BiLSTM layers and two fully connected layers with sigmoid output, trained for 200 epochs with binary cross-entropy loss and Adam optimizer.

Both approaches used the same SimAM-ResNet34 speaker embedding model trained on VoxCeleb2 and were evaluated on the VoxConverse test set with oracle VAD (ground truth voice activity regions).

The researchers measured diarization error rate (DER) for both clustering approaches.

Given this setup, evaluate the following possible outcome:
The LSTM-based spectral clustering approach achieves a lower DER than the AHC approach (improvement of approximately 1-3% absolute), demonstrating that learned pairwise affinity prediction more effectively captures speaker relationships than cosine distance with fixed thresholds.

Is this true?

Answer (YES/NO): NO